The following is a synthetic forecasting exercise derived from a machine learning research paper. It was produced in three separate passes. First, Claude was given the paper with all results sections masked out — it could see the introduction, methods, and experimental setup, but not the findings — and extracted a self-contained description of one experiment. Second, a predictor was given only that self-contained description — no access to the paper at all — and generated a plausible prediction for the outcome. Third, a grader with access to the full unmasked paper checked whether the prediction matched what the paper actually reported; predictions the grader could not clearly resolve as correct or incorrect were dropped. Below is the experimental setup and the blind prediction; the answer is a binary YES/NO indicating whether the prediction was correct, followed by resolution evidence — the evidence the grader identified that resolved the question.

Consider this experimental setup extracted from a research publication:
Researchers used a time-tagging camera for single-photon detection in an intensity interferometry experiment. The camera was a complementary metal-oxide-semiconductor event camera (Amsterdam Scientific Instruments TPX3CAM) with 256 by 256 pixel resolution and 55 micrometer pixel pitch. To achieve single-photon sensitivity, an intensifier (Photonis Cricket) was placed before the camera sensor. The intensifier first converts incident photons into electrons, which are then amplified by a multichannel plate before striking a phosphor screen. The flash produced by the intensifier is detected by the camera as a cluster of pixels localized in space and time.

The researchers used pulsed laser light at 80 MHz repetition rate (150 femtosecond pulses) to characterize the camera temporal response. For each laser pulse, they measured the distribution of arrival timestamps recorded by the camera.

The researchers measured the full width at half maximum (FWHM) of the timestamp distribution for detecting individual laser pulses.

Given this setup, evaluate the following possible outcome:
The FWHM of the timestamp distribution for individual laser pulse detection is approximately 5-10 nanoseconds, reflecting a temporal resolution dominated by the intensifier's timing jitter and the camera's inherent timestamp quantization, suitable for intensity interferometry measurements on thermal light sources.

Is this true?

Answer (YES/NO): YES